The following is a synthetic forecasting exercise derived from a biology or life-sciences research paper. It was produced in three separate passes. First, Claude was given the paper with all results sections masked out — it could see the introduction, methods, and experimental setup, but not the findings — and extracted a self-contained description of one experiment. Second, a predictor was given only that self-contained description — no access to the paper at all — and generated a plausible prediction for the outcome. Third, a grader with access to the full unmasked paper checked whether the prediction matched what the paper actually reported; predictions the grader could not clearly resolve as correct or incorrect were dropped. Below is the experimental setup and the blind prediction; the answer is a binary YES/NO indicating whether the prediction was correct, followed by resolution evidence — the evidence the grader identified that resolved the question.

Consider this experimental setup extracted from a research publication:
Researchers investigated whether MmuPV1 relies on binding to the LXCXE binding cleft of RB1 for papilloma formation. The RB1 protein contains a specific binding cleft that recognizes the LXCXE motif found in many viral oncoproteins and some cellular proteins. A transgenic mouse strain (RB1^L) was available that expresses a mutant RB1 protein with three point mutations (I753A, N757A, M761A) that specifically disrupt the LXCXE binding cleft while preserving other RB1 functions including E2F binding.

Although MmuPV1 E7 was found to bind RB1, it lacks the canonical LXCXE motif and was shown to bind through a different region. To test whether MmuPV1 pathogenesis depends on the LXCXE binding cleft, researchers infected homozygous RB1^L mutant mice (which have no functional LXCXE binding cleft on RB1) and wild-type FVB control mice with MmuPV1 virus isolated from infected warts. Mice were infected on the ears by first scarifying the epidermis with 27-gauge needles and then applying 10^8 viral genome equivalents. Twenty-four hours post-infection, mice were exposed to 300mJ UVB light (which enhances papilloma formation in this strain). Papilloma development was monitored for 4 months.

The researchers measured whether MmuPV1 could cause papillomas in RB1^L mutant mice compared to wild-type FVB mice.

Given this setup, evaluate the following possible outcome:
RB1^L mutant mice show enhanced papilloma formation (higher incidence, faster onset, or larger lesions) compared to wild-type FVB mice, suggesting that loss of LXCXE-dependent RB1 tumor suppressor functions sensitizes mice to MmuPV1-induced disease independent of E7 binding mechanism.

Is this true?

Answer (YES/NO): NO